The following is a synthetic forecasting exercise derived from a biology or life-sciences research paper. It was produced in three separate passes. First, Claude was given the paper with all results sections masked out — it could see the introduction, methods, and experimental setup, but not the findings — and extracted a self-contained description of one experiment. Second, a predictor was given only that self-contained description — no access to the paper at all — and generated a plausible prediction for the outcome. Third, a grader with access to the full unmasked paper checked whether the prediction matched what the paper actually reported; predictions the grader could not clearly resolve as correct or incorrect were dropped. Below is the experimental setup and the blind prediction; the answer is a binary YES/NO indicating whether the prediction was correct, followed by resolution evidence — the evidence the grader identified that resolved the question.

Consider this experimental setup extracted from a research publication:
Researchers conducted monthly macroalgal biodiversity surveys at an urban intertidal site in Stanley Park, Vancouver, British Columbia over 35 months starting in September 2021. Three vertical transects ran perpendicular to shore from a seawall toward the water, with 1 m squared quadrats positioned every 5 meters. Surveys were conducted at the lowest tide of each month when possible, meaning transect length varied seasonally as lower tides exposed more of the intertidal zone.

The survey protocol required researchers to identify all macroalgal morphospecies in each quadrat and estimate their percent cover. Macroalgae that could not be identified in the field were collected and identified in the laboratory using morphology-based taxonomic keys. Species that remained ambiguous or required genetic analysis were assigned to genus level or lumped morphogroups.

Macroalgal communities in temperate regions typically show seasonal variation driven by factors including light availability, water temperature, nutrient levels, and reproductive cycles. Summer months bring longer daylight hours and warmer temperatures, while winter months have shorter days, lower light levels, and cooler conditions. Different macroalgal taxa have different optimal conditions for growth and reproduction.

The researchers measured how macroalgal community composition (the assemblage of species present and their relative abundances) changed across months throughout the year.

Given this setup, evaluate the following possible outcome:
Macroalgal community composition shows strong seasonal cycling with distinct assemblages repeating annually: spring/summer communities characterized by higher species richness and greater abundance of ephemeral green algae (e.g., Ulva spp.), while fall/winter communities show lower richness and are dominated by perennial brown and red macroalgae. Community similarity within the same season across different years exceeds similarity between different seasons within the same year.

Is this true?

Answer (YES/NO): NO